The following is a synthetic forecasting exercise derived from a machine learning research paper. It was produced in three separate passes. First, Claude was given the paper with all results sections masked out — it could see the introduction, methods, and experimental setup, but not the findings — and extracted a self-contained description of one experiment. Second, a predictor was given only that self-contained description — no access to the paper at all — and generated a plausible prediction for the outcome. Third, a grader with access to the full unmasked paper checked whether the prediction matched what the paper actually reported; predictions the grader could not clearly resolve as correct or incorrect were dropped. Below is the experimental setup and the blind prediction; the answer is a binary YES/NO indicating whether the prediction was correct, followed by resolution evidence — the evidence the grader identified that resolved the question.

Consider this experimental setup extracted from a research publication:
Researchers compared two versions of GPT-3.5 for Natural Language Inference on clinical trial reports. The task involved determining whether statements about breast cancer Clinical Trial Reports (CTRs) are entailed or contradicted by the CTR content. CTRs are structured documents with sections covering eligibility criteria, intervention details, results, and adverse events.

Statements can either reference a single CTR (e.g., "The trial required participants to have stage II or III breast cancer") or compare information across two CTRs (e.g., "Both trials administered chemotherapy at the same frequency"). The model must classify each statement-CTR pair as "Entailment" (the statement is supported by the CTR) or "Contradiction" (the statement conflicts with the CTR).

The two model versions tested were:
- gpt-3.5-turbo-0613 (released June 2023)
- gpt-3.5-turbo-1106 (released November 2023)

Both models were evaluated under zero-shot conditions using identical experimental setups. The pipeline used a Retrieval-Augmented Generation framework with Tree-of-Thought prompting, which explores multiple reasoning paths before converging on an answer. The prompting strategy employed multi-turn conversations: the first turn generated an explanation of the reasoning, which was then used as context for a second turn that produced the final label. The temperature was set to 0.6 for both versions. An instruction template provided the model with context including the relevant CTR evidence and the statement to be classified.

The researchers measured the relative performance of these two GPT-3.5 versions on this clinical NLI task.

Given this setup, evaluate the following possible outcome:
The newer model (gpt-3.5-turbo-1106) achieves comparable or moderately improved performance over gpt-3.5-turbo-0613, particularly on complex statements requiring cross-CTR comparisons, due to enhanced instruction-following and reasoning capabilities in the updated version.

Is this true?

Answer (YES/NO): NO